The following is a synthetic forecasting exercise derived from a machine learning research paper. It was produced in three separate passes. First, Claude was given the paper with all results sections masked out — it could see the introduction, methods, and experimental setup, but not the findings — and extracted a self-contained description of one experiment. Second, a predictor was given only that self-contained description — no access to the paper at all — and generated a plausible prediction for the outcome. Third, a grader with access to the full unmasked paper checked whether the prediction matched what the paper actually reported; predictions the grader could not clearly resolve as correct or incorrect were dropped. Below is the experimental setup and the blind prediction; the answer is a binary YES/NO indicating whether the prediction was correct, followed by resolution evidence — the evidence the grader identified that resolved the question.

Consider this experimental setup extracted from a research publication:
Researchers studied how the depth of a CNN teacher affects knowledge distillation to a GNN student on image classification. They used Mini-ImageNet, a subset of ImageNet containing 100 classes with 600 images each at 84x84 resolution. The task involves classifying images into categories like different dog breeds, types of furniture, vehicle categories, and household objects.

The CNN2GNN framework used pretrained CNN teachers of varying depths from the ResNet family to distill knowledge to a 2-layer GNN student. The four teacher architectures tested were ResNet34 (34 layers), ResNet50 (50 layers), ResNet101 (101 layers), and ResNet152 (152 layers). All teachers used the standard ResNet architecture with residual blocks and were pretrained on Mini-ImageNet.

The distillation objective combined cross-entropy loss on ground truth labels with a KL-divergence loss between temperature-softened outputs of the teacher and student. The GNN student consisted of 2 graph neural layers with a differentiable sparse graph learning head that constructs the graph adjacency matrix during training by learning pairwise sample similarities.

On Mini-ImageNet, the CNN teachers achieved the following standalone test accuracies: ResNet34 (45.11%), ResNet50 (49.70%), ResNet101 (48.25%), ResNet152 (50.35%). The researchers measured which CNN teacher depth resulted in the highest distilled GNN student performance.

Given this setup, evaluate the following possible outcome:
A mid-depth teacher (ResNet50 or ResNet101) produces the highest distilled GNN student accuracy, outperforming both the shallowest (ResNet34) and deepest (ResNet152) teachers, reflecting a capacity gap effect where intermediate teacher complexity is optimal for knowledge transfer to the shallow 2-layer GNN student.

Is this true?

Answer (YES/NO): NO